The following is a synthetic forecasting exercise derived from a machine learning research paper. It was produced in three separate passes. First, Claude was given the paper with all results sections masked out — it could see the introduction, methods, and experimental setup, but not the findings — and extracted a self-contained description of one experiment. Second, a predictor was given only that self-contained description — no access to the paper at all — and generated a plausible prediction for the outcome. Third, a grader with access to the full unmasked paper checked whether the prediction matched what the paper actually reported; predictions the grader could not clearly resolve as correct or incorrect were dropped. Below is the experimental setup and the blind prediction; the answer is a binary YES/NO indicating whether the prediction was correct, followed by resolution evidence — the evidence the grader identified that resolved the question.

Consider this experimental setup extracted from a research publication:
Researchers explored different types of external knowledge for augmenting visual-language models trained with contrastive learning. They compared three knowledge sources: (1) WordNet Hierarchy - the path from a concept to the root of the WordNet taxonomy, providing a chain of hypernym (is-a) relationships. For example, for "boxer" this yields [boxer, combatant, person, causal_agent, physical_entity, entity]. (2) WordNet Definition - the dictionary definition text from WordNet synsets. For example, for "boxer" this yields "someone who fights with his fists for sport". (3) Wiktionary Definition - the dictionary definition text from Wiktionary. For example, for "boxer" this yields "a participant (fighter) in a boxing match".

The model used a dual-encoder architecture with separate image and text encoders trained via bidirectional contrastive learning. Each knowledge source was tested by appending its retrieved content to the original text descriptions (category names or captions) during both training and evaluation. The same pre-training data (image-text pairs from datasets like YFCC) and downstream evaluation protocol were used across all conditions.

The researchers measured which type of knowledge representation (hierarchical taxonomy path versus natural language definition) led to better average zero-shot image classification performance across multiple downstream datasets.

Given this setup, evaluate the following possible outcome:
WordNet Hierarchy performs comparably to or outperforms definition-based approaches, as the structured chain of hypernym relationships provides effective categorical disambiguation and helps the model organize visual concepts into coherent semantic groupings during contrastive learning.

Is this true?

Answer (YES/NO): NO